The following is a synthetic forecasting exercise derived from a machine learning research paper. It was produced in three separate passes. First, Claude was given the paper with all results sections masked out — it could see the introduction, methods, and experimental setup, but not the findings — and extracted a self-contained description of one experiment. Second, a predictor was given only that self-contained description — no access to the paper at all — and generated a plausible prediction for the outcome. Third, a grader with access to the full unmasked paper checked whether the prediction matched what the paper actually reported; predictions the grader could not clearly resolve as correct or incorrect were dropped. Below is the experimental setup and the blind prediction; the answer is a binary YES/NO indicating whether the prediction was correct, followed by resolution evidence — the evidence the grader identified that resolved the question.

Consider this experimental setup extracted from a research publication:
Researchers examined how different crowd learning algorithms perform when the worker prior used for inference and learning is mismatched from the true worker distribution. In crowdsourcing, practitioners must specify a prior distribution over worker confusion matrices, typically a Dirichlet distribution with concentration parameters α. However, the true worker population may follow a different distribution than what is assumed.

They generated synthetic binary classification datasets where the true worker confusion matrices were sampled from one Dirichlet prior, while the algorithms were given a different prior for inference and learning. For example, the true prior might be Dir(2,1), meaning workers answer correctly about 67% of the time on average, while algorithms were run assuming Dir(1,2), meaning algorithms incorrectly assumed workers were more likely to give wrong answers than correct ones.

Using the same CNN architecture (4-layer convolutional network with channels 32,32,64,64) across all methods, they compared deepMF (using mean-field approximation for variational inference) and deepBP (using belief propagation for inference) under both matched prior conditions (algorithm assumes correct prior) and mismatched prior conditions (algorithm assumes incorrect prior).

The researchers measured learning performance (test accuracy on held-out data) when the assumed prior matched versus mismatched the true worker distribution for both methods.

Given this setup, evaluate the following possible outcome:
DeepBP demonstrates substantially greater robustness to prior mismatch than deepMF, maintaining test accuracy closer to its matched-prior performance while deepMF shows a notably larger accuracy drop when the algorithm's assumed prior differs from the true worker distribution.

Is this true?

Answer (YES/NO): YES